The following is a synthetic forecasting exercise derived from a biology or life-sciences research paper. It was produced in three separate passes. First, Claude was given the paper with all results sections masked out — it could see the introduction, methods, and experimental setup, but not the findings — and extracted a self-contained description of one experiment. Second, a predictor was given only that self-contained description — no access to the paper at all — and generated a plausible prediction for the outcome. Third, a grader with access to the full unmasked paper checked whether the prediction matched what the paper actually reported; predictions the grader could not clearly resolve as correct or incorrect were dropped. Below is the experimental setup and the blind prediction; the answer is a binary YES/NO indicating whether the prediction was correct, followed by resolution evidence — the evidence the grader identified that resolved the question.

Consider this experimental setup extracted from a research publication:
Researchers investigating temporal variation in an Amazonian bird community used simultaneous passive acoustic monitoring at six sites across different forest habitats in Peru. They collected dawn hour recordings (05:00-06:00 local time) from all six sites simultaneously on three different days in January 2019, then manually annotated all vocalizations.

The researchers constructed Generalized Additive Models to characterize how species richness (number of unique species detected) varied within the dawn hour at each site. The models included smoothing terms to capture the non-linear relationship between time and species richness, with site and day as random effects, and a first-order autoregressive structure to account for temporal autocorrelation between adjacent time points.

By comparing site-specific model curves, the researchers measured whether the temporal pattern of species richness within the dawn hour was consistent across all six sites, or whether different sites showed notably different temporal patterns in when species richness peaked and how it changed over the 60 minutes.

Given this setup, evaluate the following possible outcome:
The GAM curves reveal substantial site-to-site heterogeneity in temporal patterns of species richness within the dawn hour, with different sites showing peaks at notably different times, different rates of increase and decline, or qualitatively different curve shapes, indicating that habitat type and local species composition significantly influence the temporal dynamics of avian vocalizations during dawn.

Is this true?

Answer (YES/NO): YES